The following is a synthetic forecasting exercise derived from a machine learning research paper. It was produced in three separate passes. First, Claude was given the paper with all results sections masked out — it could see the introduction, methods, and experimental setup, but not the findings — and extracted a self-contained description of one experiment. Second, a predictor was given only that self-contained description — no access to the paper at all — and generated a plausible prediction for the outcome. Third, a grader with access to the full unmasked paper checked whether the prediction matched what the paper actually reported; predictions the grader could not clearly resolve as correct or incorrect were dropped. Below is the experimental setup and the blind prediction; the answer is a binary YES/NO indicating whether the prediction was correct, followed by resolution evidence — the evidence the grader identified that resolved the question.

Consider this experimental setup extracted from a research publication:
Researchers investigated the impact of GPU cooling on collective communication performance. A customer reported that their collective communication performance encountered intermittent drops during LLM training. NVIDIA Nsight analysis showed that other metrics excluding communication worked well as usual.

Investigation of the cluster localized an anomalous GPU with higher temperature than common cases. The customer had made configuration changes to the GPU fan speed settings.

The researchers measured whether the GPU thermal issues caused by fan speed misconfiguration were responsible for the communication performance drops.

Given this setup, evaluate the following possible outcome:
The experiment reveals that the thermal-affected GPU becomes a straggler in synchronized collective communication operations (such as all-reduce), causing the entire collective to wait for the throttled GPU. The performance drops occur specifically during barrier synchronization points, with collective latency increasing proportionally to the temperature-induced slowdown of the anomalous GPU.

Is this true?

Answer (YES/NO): NO